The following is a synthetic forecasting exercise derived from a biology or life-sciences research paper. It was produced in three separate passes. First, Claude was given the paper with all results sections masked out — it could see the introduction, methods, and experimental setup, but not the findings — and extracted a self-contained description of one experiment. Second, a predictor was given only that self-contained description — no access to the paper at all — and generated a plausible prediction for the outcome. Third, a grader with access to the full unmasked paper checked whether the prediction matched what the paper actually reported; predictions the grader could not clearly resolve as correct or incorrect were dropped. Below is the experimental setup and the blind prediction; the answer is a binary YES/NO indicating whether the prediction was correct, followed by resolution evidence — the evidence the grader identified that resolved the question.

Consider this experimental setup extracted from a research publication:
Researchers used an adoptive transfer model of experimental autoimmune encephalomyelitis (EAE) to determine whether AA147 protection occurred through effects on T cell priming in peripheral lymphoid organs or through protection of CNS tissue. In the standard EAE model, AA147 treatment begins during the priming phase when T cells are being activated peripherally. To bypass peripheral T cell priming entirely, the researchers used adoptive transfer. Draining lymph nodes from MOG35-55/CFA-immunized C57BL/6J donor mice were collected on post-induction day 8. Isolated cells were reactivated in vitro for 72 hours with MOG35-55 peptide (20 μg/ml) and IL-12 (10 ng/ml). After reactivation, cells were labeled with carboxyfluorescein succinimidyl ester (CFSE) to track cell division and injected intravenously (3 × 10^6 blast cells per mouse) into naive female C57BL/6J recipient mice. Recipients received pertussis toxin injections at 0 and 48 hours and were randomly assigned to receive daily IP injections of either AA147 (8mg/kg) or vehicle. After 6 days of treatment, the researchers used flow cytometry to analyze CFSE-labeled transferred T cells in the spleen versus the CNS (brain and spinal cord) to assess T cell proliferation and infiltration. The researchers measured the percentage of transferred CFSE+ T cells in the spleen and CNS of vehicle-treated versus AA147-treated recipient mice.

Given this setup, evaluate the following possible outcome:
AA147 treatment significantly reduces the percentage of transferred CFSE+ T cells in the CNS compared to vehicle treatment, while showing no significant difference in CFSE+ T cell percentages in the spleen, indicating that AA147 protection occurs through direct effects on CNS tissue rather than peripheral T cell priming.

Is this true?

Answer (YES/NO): NO